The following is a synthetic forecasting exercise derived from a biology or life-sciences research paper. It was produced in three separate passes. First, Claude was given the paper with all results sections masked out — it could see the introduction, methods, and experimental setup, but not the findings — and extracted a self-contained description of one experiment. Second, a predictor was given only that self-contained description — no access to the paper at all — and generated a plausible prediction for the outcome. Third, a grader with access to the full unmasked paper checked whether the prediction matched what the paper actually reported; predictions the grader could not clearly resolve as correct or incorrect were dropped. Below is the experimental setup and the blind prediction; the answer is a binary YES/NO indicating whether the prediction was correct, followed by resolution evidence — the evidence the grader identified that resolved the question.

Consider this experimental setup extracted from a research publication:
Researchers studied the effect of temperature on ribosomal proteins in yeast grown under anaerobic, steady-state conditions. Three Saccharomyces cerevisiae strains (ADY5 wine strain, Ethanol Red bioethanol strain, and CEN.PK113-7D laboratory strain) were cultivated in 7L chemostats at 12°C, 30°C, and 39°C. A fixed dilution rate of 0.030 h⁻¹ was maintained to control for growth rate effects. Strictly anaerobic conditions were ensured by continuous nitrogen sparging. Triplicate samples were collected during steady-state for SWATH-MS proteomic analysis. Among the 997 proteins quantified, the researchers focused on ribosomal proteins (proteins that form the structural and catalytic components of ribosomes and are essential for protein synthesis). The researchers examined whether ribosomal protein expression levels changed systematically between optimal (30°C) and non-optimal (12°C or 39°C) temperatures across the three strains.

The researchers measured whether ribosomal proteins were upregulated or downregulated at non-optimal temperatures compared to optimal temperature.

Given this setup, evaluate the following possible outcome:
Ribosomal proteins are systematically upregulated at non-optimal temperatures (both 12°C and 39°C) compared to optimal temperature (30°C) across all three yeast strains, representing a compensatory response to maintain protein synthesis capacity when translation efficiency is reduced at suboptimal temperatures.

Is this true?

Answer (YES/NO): NO